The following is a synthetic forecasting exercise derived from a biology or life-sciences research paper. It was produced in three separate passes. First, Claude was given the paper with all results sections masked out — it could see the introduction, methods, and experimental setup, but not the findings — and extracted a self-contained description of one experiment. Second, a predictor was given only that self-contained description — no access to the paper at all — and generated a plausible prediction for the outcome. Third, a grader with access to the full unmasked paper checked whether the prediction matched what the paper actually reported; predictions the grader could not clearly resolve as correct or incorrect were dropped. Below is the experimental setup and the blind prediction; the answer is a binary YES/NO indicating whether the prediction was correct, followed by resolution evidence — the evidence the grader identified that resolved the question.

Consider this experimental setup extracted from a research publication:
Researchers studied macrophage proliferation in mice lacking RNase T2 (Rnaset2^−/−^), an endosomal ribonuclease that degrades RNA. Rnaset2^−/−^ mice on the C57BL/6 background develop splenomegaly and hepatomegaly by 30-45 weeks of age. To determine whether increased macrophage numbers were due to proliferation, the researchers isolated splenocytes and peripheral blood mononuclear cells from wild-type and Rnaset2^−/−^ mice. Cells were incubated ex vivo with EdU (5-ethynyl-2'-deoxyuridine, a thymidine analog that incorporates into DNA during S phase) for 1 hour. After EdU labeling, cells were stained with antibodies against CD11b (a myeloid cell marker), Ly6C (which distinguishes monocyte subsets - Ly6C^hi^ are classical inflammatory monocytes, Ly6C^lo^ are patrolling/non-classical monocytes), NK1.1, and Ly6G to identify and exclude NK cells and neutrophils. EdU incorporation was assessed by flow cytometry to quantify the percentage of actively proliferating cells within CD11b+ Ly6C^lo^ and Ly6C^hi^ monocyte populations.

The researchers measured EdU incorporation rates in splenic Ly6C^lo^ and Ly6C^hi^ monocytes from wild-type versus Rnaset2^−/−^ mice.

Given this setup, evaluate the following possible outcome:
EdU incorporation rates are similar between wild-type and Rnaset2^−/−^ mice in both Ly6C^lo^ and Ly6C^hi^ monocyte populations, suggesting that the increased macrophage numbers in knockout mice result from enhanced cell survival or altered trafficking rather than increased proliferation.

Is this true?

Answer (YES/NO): NO